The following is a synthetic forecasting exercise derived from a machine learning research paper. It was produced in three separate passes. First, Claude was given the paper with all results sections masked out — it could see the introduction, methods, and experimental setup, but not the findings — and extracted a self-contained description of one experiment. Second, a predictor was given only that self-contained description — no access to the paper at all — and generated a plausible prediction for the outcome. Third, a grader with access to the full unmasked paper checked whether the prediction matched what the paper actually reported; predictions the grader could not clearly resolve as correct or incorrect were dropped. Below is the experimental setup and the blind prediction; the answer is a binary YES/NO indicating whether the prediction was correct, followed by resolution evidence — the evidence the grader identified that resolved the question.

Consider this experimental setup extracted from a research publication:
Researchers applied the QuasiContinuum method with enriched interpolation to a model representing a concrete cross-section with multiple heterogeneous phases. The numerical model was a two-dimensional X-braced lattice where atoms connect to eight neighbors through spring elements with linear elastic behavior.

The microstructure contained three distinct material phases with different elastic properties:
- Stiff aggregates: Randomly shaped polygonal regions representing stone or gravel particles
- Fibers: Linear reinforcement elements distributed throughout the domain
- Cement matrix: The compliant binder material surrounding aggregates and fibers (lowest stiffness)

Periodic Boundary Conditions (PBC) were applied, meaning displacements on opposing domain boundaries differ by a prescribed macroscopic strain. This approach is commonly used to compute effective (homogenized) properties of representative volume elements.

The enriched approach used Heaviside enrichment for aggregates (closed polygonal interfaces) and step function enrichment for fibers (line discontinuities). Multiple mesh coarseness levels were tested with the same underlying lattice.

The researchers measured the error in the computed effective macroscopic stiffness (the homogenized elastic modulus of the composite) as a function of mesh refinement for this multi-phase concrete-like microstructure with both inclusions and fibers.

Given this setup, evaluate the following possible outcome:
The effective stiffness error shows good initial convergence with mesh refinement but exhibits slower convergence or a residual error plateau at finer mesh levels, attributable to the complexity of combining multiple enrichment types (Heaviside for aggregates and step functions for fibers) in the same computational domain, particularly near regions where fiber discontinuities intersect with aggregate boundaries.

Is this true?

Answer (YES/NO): NO